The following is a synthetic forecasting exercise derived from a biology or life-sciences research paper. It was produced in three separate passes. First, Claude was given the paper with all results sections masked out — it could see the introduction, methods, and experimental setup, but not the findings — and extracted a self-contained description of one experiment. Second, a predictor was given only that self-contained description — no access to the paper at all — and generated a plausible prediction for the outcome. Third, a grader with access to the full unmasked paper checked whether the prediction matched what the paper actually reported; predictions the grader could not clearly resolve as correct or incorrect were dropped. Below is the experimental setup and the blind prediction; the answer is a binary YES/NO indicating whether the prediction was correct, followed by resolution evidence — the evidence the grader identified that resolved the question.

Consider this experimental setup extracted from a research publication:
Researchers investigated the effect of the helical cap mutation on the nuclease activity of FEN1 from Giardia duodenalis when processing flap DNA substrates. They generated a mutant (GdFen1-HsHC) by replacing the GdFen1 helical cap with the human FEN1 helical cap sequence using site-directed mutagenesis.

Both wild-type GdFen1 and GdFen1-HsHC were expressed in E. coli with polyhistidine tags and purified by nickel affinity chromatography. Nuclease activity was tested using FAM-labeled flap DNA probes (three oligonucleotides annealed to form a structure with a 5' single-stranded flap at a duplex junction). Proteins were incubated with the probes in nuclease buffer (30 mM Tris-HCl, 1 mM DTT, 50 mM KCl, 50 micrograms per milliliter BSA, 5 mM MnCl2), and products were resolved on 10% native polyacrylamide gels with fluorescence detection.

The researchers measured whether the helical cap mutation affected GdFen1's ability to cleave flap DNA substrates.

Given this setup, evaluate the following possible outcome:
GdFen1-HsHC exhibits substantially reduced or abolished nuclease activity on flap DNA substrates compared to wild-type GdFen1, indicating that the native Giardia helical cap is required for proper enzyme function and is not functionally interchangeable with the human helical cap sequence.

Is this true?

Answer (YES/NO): YES